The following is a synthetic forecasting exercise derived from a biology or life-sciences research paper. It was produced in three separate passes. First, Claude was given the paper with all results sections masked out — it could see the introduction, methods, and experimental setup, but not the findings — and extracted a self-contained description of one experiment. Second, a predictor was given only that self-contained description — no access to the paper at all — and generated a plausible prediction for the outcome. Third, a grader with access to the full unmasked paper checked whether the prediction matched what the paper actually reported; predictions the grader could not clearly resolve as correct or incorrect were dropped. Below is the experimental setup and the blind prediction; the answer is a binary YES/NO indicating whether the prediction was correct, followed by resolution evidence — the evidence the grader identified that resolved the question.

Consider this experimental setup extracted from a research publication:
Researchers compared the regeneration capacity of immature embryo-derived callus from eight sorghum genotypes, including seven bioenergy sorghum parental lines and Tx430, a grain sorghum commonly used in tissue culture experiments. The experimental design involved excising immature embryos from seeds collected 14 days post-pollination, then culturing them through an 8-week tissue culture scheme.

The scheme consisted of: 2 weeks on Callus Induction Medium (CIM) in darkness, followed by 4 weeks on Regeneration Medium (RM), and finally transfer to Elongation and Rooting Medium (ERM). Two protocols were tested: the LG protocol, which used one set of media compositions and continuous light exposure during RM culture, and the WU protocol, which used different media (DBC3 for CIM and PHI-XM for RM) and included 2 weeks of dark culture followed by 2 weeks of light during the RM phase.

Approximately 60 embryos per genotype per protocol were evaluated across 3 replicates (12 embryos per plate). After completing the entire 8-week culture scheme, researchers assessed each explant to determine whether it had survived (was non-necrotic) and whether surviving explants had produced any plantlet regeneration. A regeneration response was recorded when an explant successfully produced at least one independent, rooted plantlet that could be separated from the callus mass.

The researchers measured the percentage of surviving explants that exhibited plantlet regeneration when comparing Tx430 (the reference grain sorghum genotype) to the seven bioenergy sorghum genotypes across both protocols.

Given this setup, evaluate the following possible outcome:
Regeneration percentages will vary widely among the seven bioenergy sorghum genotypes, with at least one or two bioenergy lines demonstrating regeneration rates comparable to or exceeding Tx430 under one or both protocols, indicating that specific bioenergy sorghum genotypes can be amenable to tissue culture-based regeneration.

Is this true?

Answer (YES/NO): YES